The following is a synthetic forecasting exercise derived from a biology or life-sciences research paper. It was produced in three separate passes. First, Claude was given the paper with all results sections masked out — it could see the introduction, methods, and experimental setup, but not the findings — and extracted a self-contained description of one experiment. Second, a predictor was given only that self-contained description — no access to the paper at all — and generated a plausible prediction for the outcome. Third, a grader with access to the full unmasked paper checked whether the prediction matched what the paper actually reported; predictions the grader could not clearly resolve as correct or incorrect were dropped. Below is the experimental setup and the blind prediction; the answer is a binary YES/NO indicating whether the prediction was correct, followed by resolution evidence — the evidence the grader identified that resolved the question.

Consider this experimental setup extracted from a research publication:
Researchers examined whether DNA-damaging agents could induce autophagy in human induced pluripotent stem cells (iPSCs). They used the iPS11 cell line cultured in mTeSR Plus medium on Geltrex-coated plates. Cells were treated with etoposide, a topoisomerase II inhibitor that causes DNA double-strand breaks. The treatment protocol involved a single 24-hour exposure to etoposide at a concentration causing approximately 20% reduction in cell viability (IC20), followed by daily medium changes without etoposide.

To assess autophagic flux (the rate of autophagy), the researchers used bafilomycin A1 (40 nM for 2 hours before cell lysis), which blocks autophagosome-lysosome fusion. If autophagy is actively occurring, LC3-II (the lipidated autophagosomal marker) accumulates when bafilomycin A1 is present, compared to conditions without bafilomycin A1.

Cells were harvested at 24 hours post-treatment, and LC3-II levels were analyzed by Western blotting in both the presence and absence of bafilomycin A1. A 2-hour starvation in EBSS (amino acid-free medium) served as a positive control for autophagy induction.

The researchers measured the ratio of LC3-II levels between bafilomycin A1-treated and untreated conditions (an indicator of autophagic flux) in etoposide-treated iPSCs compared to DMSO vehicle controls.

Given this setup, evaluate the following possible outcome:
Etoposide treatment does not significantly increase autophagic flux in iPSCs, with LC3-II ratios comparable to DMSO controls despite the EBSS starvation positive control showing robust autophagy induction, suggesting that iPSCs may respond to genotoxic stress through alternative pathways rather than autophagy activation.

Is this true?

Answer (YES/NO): YES